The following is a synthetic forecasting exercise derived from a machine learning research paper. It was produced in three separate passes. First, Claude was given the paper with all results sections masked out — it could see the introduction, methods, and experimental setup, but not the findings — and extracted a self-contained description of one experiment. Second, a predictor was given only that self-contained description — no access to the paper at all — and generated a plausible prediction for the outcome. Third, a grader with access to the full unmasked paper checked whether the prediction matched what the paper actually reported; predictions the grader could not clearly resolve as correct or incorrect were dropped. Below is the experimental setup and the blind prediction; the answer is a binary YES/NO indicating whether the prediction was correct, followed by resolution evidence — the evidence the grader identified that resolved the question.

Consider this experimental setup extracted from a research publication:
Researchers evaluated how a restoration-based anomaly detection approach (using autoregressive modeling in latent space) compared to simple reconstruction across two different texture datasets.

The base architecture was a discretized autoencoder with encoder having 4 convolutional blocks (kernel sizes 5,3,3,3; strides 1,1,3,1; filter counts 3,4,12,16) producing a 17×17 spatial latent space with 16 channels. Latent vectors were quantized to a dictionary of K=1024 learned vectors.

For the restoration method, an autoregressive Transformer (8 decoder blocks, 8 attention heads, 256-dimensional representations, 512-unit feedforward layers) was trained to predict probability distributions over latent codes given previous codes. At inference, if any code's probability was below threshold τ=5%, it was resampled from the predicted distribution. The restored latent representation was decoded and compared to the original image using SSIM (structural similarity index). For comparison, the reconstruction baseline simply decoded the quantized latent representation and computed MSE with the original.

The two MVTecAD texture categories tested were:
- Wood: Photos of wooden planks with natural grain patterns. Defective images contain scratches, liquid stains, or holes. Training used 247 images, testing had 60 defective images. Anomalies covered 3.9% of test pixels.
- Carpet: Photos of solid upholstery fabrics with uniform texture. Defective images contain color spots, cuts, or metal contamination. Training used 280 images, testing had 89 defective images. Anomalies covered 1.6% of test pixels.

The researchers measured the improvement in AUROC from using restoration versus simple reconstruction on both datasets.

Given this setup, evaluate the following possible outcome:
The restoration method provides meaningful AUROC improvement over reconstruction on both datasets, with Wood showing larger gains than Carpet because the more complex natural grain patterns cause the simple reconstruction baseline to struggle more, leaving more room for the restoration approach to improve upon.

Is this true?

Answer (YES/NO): NO